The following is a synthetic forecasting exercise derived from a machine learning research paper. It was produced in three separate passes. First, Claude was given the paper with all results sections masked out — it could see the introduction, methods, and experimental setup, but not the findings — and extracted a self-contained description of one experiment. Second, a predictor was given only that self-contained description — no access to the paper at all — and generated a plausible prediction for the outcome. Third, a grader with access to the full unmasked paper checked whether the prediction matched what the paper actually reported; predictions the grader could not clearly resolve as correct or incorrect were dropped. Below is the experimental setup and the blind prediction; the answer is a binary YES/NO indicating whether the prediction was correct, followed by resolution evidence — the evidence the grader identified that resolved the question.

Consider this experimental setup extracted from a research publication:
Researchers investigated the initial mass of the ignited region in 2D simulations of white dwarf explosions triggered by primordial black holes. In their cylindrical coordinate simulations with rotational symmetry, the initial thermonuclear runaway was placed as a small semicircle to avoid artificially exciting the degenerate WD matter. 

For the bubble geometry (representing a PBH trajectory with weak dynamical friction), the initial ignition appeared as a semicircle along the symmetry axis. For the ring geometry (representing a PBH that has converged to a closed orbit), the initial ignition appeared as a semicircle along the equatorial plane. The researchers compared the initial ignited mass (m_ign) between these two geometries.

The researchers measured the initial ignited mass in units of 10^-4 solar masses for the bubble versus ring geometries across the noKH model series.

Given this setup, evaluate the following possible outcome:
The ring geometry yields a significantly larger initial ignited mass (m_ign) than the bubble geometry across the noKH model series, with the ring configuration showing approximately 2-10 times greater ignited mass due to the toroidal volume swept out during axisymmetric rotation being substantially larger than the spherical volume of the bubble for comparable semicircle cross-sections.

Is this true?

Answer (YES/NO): NO